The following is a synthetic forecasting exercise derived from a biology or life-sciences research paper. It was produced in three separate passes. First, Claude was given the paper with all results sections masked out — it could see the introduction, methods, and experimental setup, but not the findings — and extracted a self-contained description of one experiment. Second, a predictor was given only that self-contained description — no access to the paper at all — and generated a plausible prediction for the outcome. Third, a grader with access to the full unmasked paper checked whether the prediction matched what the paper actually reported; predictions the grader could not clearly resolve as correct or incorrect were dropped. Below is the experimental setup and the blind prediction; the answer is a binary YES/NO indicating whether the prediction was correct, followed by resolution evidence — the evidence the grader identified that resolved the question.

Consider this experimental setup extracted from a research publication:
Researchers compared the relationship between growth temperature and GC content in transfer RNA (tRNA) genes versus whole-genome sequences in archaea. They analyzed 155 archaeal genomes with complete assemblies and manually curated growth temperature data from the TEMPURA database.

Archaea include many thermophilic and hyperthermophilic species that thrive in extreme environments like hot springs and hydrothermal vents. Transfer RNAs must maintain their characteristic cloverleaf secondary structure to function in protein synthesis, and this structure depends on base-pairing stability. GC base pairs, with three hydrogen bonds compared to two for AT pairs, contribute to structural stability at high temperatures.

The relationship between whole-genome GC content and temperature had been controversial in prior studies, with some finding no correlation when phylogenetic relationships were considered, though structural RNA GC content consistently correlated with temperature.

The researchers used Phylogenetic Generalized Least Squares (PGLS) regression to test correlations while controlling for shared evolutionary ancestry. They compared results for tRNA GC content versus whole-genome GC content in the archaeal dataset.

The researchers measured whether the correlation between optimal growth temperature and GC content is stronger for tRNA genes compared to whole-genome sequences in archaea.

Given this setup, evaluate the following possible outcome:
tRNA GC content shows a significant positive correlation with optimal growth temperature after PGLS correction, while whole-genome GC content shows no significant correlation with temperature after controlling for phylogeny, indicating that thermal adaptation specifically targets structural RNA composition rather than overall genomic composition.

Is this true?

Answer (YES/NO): YES